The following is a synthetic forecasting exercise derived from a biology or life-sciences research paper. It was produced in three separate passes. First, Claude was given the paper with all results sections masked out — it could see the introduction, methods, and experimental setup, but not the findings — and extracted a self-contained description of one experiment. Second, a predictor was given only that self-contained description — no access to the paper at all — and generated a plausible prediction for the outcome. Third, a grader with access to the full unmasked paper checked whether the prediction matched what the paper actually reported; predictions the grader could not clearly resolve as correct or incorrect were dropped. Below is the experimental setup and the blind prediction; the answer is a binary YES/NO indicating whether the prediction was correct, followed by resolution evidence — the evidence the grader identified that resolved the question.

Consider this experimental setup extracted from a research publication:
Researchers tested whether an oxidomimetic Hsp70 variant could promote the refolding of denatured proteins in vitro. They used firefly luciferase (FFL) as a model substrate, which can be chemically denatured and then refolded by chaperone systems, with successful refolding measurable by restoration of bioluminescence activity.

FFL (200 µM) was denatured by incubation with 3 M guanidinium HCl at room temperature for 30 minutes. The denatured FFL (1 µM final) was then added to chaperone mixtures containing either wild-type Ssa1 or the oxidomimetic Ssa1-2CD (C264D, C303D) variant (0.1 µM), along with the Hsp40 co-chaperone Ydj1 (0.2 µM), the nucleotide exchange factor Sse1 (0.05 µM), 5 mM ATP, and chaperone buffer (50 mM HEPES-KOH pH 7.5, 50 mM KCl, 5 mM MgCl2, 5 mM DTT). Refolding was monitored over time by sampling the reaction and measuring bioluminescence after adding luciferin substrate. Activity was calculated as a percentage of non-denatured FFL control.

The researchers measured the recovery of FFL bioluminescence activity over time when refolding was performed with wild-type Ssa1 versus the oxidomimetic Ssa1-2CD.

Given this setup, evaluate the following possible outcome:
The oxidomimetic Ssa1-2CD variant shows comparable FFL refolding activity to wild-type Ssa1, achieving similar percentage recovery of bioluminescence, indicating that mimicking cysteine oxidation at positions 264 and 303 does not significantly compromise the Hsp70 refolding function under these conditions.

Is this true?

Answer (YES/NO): NO